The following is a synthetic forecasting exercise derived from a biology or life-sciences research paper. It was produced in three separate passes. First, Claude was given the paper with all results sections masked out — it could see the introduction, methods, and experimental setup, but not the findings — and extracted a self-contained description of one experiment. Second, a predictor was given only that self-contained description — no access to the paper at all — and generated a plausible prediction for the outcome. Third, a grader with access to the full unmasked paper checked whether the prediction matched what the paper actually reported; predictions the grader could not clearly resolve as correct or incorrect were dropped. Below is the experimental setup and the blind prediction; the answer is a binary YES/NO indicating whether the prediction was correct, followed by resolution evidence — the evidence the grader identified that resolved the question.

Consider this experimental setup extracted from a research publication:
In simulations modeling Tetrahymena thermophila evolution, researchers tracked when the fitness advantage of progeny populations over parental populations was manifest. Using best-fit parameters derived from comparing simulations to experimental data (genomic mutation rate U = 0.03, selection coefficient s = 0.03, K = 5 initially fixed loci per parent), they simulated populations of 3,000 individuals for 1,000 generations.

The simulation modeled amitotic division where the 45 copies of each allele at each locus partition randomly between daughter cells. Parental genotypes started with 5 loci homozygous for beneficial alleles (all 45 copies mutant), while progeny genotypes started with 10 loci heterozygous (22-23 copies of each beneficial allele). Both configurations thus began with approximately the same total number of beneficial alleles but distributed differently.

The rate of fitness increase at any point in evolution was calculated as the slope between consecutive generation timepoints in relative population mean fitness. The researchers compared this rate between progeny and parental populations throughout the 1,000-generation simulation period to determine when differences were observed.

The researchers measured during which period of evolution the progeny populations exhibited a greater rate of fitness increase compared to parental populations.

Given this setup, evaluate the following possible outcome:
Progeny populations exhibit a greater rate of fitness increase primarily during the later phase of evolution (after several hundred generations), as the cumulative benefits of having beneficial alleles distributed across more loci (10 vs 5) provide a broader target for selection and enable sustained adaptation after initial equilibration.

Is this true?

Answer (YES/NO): NO